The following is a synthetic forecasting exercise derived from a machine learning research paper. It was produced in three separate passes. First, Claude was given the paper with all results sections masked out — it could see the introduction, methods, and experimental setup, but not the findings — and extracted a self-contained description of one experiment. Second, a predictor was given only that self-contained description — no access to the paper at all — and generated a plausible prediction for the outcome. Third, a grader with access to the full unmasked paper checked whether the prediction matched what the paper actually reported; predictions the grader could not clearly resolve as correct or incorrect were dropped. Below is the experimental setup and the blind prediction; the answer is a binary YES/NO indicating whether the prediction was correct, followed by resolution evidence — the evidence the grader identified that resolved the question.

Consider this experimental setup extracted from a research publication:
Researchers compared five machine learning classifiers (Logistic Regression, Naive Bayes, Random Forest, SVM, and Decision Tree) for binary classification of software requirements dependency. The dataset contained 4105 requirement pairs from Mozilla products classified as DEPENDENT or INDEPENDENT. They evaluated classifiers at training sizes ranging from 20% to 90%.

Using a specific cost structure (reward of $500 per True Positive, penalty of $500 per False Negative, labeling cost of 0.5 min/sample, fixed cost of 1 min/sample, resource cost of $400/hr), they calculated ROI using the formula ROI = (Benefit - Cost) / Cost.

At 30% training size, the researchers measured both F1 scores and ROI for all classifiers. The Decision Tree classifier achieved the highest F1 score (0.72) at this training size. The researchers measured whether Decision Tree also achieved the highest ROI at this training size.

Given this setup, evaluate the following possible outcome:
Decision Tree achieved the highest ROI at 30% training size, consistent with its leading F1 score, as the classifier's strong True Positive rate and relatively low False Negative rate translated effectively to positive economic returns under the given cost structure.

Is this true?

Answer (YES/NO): YES